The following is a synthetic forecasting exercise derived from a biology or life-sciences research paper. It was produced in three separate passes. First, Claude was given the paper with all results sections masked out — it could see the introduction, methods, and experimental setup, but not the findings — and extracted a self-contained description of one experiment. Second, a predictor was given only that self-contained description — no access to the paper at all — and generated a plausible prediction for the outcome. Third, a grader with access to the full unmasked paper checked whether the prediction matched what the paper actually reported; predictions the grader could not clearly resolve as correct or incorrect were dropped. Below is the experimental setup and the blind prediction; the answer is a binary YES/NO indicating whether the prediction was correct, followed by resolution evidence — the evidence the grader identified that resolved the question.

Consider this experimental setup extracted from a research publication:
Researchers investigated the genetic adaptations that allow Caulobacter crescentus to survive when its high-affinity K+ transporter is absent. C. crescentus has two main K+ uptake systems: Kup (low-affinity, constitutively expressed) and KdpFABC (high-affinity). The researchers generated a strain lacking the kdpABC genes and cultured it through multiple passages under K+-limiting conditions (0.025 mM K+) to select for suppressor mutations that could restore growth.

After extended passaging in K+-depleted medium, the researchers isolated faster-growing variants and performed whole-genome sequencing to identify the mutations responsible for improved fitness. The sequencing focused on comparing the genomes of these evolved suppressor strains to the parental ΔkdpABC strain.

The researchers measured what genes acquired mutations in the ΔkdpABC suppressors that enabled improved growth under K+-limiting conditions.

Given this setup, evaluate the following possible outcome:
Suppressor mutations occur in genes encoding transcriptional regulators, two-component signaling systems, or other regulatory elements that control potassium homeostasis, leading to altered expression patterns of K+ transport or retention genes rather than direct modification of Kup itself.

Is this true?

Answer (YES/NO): NO